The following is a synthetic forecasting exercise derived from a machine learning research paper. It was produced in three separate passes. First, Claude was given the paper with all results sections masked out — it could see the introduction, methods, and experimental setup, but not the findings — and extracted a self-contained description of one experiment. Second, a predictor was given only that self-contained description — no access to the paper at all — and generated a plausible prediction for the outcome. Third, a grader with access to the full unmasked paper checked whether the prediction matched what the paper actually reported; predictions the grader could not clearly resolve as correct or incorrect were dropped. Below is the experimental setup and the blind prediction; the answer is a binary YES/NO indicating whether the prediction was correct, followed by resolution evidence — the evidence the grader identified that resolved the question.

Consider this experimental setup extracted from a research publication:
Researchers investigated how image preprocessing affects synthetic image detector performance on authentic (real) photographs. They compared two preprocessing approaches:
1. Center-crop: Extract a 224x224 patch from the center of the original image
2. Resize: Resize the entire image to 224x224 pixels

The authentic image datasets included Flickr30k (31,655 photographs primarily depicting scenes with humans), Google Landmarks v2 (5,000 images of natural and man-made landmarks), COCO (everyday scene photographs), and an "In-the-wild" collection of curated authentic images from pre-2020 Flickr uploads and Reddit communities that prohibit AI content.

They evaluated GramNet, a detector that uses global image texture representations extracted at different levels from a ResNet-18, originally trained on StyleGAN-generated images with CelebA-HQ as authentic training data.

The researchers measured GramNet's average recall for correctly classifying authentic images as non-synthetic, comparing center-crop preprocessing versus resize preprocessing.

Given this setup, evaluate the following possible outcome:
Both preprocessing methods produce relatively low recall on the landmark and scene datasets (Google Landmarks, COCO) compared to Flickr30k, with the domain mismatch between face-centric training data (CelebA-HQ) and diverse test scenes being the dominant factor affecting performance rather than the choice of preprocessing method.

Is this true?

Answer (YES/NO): NO